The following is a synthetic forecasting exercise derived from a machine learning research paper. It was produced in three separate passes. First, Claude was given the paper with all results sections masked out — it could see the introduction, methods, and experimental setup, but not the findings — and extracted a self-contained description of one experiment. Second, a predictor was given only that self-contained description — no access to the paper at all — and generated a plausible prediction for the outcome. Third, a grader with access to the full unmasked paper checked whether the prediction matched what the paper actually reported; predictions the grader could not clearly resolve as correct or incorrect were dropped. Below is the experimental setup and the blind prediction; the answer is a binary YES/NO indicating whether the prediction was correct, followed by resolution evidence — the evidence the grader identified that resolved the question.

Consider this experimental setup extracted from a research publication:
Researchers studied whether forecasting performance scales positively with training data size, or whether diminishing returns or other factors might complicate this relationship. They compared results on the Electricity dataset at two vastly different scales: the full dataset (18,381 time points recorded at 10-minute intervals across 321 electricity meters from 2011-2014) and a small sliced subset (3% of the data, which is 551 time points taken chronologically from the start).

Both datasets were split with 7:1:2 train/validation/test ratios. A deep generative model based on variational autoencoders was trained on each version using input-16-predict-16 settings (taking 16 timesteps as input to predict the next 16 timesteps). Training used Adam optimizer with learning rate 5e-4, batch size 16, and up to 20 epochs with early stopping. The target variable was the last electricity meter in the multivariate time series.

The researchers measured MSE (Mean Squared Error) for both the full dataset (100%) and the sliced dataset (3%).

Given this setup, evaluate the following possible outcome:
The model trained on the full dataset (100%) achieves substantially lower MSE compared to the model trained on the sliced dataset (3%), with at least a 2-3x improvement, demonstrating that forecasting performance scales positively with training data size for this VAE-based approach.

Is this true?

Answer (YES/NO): NO